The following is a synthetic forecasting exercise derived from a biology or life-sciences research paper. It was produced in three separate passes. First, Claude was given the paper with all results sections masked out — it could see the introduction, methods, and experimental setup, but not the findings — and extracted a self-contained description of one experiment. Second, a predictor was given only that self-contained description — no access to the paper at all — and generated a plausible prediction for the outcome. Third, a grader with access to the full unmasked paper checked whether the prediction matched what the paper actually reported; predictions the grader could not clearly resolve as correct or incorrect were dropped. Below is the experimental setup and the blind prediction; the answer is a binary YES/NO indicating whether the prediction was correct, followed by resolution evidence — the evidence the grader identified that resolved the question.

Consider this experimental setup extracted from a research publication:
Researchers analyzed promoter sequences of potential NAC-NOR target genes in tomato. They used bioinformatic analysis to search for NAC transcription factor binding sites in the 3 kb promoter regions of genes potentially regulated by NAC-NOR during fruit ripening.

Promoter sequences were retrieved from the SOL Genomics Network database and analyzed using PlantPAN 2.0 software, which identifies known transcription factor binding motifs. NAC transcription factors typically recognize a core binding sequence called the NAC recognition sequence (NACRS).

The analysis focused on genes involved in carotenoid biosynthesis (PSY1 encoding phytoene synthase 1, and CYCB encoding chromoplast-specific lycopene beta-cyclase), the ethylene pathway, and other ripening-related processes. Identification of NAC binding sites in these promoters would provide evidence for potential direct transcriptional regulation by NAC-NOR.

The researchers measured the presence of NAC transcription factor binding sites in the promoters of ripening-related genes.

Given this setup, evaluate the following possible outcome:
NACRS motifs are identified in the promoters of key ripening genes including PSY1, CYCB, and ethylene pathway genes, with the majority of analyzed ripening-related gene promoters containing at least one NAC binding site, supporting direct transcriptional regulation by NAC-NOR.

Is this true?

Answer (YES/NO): YES